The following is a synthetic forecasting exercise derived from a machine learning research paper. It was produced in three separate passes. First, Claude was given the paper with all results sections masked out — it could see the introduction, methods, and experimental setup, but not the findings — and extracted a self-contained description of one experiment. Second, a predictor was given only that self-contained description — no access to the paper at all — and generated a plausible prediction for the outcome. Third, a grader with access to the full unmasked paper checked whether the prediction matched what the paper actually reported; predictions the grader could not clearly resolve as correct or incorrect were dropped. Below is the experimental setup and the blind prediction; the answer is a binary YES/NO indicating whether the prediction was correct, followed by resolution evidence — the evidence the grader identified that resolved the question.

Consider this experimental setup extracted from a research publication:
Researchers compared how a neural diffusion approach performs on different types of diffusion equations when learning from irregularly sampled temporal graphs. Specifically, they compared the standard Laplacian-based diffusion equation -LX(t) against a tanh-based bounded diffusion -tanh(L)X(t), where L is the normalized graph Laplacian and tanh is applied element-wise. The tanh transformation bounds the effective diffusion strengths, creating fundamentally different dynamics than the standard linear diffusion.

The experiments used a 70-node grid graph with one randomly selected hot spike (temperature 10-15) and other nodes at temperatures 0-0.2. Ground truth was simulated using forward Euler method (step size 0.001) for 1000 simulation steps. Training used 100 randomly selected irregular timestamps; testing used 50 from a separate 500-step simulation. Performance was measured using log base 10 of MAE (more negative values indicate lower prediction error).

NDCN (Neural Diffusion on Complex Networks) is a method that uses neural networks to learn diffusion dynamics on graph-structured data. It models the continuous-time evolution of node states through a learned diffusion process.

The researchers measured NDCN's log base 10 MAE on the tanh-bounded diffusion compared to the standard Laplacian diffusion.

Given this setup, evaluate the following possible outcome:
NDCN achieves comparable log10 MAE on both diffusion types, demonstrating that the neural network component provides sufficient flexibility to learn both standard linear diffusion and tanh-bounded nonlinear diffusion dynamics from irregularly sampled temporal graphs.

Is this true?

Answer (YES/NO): NO